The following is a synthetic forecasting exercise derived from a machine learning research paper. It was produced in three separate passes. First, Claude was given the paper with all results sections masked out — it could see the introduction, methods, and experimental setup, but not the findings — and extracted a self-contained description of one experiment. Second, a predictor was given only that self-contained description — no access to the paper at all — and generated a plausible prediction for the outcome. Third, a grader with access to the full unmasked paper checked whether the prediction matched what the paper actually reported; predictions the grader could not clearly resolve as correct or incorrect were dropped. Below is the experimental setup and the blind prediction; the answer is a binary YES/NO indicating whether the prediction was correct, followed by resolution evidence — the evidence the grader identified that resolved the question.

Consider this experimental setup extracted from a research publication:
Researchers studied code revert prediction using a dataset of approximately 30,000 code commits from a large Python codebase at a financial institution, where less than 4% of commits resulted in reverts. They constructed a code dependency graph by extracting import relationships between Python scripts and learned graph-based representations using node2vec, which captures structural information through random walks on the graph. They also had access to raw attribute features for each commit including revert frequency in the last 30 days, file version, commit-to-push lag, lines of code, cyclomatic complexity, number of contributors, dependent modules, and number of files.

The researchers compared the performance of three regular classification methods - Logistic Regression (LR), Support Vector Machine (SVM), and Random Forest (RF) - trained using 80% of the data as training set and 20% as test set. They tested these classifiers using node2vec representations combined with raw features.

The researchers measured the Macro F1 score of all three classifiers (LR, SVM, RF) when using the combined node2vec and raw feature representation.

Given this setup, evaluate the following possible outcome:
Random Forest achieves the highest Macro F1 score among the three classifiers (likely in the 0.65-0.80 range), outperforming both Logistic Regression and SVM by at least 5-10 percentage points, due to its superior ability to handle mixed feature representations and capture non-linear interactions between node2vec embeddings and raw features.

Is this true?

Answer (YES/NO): NO